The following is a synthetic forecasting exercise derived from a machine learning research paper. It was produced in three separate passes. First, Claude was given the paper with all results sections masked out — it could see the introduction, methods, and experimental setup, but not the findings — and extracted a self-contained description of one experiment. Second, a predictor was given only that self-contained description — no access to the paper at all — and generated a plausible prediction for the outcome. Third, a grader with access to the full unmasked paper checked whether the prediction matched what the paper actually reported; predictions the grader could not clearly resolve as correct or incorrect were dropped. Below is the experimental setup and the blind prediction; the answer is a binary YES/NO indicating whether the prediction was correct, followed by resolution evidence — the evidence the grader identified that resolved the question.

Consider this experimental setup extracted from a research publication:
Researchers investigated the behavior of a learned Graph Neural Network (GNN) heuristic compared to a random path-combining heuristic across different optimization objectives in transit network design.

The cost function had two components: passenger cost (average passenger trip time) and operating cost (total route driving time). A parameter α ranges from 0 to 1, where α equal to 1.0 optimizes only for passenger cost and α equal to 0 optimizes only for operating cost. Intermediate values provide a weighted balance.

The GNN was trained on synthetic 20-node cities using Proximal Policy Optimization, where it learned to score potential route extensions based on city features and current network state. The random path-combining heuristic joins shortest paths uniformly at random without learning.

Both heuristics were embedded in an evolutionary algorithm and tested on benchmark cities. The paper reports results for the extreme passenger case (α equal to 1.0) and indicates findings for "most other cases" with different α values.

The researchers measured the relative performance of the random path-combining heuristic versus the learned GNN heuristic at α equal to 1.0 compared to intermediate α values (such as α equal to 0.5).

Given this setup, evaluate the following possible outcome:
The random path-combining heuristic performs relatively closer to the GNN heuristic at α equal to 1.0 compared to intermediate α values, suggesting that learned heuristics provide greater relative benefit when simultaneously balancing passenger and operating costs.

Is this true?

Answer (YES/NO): NO